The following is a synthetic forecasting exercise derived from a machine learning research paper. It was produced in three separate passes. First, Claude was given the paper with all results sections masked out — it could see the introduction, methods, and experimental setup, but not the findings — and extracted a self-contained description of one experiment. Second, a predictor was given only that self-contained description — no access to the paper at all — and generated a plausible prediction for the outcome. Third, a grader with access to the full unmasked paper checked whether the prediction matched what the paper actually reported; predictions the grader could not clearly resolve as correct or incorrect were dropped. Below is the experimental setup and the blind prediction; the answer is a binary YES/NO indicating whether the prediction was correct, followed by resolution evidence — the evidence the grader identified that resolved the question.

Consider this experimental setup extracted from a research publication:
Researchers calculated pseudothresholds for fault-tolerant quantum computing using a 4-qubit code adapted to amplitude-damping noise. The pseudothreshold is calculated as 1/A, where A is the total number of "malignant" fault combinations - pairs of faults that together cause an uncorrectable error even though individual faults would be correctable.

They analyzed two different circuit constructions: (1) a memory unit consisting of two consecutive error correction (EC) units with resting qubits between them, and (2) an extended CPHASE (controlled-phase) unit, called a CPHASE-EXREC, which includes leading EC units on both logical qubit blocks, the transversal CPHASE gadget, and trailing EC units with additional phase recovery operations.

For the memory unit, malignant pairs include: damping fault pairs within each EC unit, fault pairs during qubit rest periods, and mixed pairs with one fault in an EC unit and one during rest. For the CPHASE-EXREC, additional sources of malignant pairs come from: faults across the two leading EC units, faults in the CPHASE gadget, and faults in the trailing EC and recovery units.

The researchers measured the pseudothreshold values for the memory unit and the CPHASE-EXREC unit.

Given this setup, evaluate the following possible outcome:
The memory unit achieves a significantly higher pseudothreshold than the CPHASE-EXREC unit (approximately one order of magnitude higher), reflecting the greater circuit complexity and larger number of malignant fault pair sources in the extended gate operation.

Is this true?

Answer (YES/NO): NO